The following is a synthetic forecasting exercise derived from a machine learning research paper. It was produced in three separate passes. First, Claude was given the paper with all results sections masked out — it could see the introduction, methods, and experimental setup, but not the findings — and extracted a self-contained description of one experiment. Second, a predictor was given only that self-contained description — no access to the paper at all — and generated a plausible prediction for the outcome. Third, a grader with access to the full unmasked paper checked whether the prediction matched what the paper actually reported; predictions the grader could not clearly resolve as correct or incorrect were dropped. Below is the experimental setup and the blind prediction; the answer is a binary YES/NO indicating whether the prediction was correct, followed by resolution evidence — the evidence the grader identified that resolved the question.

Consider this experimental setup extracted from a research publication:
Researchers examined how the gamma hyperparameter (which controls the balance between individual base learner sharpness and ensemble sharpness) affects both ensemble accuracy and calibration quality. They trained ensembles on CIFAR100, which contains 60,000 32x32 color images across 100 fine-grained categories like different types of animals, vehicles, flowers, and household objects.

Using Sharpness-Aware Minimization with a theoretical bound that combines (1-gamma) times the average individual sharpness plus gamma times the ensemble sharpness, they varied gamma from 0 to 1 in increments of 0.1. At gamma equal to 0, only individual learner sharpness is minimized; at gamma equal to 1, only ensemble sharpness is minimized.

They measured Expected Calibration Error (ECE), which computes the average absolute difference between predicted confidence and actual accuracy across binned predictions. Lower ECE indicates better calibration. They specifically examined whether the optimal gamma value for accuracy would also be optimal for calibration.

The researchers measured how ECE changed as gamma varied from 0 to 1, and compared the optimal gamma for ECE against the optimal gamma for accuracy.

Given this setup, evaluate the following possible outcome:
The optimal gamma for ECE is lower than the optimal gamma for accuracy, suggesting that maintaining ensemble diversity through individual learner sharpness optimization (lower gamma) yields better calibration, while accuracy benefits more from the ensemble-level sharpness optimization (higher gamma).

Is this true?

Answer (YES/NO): NO